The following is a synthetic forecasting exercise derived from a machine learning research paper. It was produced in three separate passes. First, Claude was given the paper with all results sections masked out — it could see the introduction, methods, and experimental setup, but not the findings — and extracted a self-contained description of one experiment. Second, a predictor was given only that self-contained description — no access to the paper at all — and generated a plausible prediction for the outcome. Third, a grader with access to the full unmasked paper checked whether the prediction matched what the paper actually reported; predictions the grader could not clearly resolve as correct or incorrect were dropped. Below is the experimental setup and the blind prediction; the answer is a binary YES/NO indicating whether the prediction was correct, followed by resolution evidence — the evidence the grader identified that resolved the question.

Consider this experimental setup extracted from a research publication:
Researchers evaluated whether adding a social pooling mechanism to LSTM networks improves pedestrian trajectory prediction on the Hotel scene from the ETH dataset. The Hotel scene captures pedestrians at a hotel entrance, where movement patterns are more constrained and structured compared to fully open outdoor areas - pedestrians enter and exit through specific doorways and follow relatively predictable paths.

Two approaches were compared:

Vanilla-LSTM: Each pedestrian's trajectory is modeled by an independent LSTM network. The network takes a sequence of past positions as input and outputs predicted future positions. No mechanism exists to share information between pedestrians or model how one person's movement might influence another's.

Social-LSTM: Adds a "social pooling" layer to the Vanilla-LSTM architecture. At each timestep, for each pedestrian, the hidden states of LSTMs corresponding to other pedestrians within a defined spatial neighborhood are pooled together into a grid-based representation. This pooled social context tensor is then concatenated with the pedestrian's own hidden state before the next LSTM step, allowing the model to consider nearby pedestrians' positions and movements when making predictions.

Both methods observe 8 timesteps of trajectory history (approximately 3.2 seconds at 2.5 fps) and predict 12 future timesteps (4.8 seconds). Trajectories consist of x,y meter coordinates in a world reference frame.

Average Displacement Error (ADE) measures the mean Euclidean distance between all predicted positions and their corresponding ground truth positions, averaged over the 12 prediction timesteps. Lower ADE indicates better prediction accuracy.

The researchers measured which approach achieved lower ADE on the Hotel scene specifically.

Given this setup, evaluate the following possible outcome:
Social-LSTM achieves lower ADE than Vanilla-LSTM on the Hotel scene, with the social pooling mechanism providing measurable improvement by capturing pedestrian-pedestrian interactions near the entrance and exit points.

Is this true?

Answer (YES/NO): YES